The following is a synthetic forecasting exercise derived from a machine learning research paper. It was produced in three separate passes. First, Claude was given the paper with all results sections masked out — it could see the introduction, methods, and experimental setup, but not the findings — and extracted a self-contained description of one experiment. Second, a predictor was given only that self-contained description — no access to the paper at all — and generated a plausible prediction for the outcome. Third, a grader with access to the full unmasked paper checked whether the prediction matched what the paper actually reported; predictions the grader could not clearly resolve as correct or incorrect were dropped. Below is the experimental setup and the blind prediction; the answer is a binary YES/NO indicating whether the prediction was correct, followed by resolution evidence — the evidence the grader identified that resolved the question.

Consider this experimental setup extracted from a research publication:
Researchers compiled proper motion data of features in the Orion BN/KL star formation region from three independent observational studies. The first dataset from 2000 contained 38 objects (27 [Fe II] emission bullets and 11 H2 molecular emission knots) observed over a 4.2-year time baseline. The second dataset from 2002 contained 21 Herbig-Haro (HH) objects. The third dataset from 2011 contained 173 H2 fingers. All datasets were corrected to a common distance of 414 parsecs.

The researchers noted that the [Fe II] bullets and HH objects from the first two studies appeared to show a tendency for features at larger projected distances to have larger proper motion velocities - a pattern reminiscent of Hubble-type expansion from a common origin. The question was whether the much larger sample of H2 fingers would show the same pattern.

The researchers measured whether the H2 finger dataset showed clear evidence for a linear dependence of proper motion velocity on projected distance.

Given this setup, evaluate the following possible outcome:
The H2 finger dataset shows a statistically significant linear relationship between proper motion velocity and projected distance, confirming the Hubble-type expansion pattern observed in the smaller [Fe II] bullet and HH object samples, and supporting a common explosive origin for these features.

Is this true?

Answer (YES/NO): NO